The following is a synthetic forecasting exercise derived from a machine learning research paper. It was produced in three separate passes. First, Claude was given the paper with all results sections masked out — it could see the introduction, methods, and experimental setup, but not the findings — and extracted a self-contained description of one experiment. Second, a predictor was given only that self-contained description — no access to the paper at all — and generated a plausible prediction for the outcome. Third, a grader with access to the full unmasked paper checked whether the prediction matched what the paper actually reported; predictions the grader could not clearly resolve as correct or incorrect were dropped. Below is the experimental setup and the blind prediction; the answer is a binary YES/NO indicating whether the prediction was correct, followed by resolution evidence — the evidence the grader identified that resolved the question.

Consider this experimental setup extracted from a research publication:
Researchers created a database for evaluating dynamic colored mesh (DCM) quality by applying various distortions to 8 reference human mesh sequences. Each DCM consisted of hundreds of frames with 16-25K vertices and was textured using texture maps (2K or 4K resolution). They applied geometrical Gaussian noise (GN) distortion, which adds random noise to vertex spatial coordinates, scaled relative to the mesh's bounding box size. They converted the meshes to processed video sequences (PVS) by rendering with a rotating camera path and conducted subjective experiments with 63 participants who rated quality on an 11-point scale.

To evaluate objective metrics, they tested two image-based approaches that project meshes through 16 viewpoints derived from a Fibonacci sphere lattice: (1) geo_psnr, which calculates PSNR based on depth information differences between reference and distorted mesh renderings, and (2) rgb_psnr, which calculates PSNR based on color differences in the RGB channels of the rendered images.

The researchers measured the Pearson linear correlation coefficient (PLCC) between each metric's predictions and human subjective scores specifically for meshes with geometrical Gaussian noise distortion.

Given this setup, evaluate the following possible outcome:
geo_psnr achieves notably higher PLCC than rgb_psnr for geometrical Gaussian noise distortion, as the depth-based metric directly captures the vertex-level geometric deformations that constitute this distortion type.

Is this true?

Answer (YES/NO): NO